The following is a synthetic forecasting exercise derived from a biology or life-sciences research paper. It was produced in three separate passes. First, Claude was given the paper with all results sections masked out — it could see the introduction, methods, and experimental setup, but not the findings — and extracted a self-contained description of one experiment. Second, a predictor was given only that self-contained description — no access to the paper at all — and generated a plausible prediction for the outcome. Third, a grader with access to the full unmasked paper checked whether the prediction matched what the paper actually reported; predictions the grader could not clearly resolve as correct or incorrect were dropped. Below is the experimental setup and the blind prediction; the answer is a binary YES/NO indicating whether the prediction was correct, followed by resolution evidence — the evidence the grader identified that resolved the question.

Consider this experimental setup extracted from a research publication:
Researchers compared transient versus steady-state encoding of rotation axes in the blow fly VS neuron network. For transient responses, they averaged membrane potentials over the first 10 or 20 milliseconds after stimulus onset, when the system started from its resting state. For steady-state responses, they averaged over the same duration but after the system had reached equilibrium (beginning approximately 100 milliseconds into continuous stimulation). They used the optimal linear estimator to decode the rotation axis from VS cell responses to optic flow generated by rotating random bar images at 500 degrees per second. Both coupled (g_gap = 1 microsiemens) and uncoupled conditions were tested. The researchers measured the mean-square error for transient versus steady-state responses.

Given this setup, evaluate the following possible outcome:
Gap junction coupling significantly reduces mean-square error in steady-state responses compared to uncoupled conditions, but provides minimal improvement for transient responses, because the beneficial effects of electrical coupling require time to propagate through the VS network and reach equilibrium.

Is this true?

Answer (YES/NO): NO